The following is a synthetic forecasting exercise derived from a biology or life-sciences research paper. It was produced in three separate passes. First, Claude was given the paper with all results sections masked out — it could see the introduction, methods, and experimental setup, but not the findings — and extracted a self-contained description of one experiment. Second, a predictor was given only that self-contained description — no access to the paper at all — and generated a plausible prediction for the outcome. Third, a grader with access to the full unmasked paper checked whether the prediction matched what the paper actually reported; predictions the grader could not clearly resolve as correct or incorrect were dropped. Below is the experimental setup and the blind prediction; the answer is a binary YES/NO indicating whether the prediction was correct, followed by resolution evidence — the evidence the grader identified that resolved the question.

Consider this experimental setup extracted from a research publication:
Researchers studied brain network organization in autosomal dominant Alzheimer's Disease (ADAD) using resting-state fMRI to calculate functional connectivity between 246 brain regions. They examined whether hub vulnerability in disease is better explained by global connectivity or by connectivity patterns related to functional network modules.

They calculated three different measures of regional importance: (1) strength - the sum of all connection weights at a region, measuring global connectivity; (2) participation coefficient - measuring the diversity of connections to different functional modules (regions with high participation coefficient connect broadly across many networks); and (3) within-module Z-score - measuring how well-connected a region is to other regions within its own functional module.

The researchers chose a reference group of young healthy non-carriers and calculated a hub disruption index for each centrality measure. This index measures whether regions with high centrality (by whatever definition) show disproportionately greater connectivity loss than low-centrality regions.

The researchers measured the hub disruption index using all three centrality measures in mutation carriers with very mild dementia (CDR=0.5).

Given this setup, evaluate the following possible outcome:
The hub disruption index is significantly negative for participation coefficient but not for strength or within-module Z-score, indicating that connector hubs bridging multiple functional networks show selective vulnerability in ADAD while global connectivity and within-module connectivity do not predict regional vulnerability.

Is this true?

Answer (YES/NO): NO